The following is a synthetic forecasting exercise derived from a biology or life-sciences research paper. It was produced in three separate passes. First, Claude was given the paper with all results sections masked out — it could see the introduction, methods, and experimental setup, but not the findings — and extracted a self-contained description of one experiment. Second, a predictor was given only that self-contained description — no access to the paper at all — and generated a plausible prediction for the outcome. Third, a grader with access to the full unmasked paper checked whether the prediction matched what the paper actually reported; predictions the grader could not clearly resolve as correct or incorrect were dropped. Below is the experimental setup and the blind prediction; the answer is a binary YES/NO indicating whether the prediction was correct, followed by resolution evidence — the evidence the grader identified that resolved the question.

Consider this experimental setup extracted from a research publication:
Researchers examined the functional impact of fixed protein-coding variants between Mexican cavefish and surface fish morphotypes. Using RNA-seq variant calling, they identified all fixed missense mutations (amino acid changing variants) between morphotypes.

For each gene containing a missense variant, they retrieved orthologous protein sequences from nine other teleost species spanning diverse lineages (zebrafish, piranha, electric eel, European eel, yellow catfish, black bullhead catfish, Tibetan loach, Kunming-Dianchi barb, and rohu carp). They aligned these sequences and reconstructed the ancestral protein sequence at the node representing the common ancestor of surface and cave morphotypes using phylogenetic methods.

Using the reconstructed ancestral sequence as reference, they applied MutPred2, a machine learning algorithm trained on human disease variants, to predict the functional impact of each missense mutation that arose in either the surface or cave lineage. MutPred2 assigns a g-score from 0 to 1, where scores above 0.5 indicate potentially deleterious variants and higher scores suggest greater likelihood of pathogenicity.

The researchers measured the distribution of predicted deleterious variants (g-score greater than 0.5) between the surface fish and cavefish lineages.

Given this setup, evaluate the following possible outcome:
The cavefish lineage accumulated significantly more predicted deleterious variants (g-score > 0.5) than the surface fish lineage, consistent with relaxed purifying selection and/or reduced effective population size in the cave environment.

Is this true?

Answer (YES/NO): NO